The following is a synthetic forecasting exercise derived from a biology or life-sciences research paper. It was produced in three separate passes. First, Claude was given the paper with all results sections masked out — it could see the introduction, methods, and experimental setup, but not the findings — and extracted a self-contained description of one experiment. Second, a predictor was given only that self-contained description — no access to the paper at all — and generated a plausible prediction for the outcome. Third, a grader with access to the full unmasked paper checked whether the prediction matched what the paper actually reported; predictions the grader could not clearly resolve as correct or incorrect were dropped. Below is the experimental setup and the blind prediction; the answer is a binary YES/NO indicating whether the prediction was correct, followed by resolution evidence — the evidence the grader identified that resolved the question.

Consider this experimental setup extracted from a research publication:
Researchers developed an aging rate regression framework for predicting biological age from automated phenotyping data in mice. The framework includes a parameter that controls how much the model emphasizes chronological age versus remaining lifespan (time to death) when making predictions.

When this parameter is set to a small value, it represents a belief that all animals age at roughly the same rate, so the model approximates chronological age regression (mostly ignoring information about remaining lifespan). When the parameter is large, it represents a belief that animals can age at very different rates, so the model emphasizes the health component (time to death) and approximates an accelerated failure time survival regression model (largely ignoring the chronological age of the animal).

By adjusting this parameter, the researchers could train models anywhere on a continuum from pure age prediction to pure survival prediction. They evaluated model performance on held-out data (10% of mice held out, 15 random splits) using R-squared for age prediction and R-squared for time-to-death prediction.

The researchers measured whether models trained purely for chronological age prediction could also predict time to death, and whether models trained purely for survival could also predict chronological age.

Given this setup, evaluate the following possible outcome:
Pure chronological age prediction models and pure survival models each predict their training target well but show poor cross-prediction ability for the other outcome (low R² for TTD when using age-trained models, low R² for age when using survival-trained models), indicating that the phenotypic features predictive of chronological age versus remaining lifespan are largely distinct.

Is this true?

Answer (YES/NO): NO